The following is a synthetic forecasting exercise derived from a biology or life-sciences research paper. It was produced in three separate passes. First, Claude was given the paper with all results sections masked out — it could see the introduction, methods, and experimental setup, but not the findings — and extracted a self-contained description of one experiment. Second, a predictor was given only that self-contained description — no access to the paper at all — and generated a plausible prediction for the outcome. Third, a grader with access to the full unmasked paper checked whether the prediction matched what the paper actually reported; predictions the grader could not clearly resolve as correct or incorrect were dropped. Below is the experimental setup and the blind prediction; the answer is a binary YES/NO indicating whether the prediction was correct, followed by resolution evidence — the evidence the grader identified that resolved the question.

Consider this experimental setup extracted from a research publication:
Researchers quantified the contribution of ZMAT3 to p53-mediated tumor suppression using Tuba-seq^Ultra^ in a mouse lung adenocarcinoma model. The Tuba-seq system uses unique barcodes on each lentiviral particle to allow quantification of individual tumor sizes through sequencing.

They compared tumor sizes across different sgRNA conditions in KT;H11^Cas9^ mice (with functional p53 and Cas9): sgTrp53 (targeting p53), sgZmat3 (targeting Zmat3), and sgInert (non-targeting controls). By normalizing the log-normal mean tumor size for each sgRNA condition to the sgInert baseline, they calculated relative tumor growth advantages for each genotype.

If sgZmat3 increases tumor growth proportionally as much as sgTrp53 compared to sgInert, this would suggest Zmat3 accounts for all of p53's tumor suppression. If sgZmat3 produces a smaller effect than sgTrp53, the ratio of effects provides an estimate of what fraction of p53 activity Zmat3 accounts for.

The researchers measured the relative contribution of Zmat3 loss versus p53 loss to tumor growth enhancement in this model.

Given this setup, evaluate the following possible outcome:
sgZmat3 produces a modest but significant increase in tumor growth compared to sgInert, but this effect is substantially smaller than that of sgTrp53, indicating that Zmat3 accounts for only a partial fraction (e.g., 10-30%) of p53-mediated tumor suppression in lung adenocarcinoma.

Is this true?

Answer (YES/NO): NO